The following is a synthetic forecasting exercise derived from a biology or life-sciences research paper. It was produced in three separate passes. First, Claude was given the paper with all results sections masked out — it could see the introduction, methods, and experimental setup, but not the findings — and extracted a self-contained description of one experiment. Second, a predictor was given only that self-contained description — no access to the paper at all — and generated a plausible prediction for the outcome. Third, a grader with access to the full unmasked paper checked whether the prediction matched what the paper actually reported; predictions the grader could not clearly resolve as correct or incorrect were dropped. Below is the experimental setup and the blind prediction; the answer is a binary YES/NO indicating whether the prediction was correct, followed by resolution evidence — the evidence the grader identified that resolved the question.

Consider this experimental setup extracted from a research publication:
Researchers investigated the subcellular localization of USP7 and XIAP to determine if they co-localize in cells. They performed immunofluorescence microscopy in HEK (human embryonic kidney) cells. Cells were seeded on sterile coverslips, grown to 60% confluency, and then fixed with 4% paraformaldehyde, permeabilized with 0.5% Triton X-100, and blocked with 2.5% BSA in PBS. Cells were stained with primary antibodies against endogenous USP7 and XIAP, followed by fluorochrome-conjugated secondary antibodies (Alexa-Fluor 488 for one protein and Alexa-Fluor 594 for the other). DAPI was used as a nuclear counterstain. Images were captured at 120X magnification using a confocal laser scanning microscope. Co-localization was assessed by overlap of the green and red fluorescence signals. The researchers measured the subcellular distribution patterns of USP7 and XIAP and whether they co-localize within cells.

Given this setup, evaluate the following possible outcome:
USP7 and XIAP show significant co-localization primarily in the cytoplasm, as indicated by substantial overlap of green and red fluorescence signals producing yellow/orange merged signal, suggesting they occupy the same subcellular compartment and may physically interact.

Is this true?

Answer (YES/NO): YES